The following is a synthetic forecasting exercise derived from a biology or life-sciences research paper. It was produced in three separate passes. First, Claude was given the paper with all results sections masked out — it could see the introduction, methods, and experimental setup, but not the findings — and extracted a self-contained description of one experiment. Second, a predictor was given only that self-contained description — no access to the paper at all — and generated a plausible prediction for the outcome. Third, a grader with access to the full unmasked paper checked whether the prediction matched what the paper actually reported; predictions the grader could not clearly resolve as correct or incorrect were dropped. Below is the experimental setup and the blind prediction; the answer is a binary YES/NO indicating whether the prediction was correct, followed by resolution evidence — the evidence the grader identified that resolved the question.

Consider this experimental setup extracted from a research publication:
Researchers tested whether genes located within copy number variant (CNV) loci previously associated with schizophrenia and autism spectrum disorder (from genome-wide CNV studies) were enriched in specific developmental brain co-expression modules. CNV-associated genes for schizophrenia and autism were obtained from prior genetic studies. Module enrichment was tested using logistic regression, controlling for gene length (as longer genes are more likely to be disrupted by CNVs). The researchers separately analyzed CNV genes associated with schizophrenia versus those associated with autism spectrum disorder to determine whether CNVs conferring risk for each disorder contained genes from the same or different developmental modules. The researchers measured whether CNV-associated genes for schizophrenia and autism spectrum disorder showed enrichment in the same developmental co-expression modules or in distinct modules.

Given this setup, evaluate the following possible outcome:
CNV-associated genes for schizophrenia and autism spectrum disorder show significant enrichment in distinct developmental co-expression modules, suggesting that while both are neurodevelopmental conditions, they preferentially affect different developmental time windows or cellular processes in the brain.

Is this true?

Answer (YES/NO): NO